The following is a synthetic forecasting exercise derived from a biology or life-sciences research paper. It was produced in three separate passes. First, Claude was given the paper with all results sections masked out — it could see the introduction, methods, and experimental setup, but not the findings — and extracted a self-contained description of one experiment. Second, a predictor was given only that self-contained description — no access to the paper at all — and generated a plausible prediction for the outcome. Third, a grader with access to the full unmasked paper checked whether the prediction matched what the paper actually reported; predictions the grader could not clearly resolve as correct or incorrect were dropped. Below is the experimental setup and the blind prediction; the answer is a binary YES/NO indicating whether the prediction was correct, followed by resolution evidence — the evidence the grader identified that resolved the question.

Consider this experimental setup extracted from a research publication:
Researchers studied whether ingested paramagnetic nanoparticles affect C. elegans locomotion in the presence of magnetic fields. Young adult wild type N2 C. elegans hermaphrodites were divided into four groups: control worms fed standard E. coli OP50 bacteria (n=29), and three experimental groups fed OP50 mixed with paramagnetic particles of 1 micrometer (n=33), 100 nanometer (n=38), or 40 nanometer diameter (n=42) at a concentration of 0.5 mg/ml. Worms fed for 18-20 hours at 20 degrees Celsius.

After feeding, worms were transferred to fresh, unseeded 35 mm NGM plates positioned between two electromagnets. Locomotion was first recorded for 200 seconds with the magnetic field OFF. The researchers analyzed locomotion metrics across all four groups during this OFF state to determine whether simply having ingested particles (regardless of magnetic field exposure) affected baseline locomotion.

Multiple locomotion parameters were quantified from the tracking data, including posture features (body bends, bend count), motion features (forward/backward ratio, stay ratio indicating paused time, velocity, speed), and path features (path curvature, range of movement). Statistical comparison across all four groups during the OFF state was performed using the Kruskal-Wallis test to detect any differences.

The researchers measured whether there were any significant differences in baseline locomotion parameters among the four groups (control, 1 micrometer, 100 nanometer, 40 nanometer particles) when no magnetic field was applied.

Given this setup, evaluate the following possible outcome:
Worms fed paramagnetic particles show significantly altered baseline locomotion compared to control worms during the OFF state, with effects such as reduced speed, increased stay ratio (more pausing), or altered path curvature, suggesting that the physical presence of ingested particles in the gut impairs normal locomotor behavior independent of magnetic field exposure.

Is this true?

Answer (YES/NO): NO